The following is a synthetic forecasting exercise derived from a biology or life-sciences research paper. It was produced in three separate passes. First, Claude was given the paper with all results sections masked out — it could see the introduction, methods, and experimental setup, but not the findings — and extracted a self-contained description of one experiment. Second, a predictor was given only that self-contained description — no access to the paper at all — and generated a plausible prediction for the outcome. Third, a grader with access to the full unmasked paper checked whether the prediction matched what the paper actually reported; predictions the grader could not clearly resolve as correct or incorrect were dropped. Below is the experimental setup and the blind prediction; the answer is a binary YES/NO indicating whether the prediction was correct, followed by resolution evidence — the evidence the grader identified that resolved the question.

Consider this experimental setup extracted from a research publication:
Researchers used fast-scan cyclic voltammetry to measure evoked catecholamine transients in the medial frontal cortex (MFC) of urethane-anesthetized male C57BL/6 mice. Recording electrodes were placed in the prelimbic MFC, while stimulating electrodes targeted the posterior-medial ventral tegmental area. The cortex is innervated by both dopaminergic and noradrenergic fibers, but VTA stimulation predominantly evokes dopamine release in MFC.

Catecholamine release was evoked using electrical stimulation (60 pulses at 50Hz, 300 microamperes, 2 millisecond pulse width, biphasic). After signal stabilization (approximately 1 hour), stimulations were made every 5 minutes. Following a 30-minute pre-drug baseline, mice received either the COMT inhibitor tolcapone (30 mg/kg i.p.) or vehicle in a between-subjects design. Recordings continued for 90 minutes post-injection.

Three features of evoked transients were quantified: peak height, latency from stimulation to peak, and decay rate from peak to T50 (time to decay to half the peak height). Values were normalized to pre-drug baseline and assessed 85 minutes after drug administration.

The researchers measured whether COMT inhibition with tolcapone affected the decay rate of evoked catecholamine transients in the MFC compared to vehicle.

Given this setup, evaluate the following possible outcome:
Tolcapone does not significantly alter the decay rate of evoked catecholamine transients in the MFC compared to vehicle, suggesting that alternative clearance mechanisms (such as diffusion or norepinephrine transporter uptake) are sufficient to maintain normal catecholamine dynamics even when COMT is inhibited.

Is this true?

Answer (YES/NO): YES